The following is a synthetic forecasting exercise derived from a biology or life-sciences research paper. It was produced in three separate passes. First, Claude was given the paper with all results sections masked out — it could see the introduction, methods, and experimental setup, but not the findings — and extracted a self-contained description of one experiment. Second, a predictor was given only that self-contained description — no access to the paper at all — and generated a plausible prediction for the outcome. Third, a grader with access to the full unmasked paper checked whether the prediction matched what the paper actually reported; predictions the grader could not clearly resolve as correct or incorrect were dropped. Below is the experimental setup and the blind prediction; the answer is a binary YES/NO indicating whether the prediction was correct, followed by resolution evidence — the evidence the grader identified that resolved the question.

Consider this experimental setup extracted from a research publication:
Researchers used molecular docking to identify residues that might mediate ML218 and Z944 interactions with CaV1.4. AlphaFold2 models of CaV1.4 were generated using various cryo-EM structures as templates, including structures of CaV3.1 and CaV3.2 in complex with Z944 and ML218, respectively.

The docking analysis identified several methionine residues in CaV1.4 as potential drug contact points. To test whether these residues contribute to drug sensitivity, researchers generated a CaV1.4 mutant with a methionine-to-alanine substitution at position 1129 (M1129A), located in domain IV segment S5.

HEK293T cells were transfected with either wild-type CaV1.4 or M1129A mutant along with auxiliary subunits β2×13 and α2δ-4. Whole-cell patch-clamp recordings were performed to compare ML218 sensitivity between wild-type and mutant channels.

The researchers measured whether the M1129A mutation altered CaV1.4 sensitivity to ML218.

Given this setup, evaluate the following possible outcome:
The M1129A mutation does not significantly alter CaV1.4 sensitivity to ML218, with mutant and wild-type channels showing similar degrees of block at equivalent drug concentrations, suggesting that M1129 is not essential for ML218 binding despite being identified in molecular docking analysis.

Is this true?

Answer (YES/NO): YES